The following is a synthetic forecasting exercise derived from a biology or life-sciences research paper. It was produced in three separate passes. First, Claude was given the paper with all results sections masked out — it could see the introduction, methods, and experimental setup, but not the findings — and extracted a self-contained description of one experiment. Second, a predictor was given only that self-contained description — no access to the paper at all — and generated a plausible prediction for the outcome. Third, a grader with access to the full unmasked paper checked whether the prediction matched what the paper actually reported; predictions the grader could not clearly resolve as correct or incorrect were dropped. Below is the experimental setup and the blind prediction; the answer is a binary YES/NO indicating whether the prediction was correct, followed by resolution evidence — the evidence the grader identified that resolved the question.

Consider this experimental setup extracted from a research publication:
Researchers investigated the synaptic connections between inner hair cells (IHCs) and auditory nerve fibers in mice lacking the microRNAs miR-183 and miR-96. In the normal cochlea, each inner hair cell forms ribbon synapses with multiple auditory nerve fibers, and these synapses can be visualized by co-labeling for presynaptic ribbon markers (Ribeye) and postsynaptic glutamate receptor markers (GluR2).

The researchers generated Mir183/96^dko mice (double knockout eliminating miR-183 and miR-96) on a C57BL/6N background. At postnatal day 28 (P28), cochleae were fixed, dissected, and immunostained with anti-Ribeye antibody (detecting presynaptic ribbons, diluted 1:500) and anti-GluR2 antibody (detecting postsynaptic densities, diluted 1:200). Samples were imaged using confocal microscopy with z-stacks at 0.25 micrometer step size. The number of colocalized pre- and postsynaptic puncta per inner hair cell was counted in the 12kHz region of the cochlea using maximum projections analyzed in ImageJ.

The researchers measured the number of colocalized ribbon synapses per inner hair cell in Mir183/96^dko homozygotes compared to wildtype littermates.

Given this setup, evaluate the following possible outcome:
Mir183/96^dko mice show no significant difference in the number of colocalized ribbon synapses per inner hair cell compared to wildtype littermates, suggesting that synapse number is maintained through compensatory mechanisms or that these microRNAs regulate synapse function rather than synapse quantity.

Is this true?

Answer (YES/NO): NO